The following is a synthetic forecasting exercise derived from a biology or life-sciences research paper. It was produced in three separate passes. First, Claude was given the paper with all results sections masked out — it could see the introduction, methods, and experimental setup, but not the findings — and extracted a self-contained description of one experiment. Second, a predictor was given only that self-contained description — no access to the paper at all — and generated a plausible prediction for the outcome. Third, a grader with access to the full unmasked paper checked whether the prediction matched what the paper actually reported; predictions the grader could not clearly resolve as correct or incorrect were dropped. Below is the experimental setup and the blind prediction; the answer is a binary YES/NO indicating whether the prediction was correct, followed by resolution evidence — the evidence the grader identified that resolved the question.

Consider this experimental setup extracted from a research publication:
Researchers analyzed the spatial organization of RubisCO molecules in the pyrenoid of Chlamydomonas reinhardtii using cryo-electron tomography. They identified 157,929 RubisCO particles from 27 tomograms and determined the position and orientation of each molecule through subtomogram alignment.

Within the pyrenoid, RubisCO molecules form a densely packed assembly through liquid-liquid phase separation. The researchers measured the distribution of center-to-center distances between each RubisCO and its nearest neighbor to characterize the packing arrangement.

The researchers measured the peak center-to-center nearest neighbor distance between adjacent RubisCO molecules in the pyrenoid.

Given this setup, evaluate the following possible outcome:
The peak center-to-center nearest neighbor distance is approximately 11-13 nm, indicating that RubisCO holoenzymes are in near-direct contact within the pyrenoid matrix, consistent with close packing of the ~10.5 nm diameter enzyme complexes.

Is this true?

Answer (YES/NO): YES